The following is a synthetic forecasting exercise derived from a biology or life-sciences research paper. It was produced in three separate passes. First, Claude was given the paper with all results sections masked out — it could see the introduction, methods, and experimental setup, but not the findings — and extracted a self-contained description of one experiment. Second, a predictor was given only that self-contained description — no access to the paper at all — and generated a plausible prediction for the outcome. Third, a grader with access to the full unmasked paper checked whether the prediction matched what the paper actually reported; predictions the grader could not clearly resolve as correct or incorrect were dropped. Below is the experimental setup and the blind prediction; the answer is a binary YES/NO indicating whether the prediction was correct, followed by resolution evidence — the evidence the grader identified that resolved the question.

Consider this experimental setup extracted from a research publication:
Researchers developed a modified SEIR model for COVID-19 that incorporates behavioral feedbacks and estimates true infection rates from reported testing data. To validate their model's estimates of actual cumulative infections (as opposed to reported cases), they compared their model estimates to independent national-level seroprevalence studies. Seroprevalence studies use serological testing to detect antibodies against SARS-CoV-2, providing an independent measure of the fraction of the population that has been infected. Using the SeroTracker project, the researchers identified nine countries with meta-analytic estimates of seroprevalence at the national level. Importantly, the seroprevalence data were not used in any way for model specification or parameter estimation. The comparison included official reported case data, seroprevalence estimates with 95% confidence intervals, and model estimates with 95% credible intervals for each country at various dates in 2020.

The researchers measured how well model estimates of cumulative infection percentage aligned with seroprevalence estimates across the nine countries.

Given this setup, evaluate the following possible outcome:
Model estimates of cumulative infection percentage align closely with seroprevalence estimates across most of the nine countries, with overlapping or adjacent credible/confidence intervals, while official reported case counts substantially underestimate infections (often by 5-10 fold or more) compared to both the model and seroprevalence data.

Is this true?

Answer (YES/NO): YES